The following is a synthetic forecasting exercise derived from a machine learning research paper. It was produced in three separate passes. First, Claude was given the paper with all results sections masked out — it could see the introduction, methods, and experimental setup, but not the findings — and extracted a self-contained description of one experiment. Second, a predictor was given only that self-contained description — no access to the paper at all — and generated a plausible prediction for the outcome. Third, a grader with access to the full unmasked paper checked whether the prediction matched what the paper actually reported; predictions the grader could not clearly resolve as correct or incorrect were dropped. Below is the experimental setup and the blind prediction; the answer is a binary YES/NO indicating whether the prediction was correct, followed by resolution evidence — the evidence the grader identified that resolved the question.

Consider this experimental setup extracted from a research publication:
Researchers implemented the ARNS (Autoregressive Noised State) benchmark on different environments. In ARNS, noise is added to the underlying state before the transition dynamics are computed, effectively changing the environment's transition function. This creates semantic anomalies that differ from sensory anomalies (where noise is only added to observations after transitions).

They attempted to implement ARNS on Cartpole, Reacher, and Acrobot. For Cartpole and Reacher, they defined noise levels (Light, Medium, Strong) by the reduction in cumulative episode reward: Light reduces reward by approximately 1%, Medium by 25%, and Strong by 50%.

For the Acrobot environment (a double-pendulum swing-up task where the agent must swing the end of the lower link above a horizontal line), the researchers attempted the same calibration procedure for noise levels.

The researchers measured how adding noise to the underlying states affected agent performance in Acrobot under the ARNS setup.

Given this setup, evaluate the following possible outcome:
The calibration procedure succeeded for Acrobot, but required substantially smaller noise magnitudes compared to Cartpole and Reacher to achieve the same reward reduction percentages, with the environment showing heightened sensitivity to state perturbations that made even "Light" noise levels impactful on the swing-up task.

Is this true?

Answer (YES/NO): NO